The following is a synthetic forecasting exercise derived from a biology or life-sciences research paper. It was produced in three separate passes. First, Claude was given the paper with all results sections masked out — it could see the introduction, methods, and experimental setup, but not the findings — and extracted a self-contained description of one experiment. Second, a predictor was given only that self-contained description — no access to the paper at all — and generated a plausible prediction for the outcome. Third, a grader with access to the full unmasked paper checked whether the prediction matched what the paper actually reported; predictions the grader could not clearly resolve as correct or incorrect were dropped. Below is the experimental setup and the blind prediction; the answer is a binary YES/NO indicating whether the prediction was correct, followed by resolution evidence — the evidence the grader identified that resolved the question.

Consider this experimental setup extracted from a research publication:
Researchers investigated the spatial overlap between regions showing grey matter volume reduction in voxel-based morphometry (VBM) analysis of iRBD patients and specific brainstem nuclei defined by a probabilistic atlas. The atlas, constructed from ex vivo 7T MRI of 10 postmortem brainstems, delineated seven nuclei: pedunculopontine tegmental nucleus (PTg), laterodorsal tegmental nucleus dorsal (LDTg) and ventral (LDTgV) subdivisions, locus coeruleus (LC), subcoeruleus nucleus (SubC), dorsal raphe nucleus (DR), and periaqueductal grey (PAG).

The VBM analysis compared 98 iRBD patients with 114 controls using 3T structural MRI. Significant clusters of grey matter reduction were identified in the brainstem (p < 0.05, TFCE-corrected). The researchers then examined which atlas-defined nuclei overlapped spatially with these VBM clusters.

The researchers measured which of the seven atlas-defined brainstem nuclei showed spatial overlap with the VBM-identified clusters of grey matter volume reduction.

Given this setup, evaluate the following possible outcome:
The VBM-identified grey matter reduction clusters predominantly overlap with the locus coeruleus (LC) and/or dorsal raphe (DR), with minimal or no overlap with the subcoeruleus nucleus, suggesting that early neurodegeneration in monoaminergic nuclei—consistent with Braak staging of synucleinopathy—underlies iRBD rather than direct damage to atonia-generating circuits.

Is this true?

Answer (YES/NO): NO